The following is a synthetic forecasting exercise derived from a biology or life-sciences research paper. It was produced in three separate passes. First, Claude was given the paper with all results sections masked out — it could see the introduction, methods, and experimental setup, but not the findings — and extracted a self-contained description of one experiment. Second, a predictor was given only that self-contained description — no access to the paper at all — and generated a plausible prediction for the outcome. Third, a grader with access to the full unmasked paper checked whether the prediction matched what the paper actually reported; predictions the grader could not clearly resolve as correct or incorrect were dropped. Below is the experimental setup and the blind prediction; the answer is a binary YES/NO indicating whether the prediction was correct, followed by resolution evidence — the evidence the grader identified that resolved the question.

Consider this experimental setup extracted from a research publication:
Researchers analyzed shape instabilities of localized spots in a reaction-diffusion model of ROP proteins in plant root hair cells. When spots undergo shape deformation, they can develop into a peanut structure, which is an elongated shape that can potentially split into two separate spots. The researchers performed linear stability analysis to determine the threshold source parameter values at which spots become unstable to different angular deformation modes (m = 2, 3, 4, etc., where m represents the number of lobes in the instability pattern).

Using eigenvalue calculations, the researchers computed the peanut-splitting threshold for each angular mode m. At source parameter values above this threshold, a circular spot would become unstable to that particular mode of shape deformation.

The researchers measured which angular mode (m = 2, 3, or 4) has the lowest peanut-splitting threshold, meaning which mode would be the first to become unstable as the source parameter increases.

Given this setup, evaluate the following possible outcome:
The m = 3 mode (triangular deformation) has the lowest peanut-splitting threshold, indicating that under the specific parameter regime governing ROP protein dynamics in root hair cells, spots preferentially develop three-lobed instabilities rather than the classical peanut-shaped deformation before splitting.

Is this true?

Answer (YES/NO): NO